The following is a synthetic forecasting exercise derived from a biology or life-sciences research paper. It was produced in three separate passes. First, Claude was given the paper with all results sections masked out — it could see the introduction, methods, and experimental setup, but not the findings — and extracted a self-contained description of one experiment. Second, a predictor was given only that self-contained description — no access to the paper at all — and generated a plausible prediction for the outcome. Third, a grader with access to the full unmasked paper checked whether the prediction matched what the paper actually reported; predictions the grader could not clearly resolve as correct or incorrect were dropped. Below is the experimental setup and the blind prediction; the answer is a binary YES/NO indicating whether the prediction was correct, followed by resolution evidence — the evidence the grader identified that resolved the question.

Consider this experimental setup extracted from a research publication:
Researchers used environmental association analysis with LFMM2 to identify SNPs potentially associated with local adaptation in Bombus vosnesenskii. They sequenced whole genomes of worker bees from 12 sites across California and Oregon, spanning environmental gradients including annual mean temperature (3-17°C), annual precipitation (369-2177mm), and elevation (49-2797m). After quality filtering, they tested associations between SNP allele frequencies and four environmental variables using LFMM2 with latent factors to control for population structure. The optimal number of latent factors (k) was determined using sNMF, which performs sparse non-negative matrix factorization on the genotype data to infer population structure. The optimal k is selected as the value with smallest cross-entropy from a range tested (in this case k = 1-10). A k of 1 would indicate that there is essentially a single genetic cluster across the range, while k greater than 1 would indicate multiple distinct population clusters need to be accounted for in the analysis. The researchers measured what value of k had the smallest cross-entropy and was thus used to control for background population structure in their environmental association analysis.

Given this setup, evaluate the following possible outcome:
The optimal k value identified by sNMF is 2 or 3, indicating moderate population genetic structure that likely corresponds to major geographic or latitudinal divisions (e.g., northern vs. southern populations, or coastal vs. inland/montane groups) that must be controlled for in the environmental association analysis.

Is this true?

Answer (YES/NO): NO